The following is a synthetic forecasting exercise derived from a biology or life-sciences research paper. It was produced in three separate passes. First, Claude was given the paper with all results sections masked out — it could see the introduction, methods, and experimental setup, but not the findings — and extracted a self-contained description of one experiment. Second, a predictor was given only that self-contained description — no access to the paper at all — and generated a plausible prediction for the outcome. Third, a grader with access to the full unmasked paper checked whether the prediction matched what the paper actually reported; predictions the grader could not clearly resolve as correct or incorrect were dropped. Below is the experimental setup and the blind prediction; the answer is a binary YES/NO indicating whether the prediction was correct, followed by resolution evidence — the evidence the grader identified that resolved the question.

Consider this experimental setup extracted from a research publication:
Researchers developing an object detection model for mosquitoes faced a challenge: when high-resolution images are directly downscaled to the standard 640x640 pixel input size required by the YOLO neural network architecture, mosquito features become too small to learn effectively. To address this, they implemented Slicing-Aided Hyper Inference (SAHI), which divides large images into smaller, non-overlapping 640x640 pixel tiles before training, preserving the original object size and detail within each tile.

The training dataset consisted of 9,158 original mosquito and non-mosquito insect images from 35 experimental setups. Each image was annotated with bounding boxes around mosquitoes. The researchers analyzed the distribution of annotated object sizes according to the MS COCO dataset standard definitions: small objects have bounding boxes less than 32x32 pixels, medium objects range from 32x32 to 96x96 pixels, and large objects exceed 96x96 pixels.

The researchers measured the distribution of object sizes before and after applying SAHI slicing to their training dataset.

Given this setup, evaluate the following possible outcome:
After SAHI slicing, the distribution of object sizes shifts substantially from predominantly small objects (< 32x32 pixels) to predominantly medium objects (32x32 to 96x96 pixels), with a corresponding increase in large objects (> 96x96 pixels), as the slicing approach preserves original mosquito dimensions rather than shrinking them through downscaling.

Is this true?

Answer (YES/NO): NO